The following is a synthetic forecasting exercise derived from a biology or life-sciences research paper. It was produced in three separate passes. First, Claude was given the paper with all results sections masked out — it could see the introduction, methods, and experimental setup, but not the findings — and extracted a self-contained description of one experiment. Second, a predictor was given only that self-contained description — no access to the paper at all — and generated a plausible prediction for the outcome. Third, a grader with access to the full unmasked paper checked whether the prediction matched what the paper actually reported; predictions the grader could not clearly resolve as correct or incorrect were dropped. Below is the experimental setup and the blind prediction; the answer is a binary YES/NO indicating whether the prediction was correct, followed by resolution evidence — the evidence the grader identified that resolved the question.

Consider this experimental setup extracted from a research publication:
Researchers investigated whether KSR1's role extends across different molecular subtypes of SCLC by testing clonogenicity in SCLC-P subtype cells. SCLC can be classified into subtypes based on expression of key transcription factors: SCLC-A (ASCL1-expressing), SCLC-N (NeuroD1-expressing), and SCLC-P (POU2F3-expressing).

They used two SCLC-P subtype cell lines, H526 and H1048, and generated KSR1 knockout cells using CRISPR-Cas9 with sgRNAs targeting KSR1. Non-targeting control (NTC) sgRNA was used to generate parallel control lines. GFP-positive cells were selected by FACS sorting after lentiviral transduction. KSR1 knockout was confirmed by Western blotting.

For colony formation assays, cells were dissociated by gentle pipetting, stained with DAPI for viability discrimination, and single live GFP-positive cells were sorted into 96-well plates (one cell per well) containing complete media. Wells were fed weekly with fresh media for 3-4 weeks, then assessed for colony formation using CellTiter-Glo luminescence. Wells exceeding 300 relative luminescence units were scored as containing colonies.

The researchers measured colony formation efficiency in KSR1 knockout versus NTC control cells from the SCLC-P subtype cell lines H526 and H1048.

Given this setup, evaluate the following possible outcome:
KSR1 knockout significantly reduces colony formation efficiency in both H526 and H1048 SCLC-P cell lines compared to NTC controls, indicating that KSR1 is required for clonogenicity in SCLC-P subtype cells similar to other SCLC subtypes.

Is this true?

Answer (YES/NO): YES